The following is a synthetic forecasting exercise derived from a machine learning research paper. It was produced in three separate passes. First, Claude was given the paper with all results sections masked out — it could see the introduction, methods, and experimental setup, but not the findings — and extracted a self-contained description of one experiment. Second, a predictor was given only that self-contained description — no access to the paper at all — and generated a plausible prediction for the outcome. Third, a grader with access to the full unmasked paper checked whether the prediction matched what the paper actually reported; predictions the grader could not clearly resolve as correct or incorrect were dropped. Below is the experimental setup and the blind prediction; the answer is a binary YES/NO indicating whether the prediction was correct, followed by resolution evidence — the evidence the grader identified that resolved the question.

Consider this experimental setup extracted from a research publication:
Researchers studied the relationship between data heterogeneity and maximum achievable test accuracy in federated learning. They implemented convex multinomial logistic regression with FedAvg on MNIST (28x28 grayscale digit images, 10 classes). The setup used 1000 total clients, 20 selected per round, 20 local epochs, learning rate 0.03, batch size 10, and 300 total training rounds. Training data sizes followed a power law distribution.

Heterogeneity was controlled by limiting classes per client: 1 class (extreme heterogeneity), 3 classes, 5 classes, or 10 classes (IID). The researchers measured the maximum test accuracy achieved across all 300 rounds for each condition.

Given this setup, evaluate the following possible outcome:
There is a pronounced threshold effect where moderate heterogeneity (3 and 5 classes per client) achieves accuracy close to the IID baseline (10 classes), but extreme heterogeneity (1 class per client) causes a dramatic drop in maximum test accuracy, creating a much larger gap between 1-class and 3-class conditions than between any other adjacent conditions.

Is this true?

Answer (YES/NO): YES